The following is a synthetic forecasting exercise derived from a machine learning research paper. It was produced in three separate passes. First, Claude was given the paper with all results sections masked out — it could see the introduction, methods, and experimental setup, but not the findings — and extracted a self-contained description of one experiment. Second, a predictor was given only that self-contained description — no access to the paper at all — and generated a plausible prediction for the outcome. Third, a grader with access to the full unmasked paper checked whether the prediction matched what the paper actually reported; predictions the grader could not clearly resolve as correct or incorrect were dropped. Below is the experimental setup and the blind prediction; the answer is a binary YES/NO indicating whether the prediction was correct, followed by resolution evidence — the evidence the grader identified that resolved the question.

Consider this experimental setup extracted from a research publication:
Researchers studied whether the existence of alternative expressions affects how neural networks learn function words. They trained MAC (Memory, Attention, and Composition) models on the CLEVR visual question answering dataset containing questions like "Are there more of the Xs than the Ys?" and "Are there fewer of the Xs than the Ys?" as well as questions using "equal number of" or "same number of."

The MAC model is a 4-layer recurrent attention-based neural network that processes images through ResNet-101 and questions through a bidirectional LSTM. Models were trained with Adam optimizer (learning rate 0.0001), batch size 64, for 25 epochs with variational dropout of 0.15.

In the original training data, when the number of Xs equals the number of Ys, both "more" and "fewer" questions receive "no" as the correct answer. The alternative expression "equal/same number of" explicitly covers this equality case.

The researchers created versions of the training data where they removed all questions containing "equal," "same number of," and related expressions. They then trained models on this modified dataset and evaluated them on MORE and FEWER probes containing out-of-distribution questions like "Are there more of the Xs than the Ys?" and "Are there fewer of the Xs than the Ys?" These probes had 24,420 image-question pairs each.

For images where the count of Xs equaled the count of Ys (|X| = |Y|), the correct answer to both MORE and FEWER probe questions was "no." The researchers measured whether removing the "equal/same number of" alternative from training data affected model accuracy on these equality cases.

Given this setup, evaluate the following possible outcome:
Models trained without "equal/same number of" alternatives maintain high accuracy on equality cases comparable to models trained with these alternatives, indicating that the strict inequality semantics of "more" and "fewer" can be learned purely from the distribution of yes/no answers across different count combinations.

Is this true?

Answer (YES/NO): NO